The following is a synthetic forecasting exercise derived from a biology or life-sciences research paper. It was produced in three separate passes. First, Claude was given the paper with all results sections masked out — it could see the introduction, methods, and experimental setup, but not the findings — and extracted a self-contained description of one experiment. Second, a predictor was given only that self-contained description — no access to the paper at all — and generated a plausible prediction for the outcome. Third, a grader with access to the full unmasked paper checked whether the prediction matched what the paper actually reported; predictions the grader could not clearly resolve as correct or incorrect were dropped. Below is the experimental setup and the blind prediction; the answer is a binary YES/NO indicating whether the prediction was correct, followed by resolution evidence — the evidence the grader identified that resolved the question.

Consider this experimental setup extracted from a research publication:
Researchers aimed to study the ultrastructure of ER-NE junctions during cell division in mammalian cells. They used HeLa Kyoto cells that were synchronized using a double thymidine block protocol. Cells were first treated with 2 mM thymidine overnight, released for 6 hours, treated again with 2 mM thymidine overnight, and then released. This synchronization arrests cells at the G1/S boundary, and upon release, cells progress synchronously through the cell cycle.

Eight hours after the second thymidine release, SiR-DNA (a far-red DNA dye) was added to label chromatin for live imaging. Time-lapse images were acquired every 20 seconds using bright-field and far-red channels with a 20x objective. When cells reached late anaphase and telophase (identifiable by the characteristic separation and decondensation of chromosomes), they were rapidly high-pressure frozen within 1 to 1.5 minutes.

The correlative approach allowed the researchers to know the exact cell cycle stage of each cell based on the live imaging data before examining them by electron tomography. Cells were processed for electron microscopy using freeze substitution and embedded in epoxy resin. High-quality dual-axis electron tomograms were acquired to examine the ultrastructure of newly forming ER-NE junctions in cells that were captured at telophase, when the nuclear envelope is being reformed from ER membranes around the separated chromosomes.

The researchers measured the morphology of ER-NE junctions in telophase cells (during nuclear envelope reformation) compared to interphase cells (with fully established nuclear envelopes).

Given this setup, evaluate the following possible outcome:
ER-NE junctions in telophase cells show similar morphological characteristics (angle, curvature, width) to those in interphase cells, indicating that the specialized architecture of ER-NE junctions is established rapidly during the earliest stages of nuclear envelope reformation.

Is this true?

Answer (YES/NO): NO